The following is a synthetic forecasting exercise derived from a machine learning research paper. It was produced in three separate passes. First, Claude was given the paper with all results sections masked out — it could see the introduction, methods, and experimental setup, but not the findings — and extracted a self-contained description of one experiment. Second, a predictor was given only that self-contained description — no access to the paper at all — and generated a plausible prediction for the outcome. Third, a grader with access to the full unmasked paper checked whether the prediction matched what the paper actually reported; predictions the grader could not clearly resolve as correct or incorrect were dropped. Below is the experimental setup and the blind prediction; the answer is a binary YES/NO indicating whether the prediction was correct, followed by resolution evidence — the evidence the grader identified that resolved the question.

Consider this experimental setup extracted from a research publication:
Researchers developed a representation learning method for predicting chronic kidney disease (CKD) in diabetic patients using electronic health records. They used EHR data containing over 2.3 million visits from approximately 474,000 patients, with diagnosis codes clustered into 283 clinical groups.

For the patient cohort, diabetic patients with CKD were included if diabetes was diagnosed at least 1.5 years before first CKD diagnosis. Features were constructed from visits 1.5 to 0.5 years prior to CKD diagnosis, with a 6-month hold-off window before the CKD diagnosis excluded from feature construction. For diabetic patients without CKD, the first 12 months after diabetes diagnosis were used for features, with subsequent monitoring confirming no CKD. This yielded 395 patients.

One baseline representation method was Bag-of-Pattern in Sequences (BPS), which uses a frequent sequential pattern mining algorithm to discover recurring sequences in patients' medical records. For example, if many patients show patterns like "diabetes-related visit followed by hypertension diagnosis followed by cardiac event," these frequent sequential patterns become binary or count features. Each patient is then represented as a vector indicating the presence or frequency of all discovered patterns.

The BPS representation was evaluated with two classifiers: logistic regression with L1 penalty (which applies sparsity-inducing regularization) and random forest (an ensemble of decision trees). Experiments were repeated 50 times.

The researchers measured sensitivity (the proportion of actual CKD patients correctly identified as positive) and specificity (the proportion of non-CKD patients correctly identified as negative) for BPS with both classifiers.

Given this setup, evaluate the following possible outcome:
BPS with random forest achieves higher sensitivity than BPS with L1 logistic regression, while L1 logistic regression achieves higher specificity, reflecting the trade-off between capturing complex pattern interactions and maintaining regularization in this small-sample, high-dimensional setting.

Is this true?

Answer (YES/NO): YES